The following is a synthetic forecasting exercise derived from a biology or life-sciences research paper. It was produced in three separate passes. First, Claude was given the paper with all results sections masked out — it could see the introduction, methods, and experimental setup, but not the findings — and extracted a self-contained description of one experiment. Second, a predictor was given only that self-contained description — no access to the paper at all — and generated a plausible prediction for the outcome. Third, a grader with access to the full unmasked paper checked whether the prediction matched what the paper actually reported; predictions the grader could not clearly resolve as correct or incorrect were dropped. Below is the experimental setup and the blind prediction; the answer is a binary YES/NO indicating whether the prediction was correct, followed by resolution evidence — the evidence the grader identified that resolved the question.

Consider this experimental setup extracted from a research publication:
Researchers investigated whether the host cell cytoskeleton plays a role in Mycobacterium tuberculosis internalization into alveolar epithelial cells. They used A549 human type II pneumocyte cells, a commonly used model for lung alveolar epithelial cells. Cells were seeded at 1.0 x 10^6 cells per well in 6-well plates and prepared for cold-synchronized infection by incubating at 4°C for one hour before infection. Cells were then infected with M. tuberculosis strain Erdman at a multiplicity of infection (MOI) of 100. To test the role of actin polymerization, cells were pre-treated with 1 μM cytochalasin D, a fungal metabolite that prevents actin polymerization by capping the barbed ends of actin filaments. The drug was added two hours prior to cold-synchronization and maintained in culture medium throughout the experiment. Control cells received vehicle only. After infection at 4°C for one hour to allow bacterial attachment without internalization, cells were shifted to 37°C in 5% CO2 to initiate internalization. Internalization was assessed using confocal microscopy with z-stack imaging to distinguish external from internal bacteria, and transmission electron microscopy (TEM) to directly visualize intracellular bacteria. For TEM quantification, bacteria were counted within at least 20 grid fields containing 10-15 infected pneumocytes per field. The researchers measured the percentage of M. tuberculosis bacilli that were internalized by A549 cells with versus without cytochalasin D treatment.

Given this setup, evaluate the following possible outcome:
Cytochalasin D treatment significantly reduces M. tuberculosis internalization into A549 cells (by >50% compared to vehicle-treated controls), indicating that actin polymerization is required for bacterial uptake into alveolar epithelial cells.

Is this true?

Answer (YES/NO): YES